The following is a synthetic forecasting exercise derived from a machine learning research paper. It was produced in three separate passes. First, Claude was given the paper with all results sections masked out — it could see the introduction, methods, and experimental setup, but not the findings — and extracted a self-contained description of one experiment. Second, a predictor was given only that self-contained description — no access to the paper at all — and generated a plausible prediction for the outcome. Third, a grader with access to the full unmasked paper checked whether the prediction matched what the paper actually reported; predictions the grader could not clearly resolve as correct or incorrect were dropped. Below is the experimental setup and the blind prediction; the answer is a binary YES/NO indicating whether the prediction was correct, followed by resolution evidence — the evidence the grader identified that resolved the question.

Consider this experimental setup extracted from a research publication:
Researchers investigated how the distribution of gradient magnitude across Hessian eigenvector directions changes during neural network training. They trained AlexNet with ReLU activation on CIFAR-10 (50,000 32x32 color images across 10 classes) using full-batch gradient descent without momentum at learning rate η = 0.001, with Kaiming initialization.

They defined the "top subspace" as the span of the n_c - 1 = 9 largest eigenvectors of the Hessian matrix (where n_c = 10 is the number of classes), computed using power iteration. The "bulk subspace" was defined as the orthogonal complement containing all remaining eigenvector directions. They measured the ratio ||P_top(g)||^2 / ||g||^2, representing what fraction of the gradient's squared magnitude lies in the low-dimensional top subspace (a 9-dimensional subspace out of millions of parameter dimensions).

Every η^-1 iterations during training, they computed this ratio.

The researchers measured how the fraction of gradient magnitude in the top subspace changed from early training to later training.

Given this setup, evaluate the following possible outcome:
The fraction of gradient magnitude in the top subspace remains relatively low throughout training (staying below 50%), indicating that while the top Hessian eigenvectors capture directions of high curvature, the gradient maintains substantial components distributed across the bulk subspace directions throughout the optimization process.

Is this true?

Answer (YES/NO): NO